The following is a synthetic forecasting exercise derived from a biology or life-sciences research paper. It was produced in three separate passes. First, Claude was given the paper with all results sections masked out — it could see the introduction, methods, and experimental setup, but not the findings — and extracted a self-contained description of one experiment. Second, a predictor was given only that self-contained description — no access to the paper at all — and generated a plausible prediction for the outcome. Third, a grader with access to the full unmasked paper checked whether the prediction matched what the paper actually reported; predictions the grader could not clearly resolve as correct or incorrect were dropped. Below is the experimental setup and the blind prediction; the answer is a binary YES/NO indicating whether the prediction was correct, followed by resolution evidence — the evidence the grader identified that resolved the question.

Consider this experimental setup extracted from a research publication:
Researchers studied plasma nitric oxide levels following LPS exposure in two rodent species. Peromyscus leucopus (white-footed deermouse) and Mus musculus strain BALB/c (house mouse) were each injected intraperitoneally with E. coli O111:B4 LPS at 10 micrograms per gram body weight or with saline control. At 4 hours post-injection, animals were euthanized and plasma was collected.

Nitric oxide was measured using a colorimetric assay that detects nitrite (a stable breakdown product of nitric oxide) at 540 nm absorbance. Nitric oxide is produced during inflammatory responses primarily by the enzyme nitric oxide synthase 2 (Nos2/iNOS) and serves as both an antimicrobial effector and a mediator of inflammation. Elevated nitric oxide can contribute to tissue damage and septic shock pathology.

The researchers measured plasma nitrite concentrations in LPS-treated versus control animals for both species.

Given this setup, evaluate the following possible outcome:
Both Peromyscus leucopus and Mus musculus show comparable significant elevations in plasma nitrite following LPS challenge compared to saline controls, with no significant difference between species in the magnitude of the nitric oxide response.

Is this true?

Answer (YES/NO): NO